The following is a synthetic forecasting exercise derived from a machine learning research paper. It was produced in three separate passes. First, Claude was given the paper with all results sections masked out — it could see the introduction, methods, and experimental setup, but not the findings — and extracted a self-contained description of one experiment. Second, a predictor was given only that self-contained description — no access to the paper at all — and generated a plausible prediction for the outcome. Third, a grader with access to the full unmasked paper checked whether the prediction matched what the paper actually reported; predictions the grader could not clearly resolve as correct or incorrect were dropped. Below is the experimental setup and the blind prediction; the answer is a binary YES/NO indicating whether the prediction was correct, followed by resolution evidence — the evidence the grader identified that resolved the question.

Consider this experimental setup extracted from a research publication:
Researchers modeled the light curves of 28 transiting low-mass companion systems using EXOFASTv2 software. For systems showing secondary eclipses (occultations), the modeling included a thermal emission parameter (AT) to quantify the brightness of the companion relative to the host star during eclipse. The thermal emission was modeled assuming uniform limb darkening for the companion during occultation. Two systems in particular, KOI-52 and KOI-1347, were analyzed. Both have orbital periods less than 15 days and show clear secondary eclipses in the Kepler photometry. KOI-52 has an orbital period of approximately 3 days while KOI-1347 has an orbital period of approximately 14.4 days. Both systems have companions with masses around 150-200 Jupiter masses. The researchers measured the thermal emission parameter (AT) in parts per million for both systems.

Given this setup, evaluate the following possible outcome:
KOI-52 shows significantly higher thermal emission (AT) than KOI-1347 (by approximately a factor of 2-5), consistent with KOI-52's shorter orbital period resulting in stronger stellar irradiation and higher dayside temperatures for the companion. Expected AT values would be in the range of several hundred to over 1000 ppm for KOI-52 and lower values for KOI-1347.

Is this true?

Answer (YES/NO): YES